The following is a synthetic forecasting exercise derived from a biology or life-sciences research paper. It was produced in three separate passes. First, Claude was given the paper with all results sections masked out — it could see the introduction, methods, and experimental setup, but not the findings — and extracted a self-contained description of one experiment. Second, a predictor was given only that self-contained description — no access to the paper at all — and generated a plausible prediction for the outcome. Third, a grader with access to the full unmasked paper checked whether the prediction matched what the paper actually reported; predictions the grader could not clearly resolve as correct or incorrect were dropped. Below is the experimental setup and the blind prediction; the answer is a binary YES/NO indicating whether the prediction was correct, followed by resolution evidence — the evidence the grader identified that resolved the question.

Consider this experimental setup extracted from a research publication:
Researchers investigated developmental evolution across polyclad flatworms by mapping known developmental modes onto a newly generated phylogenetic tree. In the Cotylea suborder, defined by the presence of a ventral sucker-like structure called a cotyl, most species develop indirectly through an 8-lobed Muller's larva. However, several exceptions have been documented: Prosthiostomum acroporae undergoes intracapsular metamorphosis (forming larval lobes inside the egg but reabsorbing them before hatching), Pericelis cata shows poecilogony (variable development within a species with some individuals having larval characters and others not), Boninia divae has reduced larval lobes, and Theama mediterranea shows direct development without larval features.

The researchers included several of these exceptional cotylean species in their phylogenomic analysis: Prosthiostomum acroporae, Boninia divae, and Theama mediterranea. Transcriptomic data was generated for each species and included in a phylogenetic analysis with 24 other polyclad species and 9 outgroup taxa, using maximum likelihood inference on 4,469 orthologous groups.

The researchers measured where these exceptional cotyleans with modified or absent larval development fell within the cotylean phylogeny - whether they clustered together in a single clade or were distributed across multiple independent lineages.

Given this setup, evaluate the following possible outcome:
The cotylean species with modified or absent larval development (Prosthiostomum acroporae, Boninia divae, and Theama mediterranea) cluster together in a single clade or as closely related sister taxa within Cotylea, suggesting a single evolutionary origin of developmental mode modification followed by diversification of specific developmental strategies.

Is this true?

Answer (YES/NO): NO